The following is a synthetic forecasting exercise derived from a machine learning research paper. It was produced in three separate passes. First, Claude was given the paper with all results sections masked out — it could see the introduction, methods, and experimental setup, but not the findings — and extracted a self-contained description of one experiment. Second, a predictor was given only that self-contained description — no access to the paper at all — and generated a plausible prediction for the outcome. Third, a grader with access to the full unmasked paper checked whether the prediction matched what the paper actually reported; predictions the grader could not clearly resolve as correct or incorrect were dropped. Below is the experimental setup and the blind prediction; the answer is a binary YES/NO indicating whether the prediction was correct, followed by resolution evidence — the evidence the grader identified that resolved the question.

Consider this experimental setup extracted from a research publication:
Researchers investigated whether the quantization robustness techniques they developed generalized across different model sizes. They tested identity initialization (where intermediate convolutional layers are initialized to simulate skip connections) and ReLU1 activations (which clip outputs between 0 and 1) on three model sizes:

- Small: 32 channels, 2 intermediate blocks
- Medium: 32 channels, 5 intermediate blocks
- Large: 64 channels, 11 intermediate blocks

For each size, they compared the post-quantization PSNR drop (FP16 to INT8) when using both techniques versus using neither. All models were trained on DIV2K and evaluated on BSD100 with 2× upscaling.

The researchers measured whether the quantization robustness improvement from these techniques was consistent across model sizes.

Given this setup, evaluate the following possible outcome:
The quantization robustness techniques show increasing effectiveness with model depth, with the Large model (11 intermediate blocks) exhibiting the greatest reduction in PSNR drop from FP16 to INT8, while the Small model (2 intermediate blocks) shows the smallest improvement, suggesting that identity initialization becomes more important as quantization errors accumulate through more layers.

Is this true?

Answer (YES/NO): NO